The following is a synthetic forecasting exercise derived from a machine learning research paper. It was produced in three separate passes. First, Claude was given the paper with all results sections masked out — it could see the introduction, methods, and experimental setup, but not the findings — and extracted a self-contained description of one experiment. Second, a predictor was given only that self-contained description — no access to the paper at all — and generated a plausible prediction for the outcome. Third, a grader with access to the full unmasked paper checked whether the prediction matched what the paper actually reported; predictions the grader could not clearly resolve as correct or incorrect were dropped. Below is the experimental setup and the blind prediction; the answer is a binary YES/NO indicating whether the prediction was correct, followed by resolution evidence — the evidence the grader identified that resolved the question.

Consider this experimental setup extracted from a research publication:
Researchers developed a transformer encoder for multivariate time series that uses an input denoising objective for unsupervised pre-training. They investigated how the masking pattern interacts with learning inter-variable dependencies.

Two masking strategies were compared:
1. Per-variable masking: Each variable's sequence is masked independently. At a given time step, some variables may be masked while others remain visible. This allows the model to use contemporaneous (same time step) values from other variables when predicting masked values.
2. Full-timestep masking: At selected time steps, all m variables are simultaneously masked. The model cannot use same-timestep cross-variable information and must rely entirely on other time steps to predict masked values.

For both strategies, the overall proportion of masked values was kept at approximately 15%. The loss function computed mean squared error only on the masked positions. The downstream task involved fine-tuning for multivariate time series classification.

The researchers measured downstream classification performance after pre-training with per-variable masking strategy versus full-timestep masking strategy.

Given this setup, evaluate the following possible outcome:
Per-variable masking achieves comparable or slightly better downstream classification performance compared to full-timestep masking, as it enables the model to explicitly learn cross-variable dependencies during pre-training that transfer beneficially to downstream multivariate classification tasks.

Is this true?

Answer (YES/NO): YES